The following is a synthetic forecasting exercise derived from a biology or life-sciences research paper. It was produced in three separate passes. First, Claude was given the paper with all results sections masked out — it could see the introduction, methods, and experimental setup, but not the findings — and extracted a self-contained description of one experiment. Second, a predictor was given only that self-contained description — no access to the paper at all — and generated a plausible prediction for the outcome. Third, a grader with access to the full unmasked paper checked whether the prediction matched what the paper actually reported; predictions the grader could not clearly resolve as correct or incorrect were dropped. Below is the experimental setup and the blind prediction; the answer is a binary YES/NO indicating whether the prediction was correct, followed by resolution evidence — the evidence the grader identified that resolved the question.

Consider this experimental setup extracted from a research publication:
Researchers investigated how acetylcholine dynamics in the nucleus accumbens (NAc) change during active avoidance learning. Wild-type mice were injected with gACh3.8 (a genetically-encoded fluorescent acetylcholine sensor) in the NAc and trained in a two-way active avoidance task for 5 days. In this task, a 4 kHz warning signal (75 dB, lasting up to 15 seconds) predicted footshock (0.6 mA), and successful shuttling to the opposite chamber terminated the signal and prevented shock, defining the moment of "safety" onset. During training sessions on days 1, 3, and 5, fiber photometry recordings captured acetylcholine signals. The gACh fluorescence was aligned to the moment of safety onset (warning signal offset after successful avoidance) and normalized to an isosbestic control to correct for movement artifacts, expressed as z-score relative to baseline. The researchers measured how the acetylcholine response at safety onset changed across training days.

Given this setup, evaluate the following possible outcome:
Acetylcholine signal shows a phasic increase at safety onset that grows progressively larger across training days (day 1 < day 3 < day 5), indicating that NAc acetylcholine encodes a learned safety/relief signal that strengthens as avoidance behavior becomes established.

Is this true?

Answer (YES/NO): YES